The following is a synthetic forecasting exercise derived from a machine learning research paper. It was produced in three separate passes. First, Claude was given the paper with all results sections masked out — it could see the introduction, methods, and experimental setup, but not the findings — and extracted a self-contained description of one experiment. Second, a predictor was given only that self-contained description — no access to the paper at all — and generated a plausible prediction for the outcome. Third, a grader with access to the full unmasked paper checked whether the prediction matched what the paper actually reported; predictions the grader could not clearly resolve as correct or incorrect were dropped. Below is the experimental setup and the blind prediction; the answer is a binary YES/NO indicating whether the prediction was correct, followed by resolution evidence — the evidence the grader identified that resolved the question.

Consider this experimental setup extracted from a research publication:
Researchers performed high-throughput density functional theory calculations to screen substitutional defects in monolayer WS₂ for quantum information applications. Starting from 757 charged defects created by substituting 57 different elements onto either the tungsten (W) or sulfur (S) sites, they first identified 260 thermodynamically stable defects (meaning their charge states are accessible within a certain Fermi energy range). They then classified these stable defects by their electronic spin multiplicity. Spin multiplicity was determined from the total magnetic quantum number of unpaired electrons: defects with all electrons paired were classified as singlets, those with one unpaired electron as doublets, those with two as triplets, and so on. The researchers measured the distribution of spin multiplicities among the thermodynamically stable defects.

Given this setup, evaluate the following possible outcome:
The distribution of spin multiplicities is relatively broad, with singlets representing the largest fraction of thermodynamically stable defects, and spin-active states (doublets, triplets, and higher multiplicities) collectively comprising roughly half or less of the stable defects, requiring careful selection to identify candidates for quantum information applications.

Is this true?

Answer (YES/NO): NO